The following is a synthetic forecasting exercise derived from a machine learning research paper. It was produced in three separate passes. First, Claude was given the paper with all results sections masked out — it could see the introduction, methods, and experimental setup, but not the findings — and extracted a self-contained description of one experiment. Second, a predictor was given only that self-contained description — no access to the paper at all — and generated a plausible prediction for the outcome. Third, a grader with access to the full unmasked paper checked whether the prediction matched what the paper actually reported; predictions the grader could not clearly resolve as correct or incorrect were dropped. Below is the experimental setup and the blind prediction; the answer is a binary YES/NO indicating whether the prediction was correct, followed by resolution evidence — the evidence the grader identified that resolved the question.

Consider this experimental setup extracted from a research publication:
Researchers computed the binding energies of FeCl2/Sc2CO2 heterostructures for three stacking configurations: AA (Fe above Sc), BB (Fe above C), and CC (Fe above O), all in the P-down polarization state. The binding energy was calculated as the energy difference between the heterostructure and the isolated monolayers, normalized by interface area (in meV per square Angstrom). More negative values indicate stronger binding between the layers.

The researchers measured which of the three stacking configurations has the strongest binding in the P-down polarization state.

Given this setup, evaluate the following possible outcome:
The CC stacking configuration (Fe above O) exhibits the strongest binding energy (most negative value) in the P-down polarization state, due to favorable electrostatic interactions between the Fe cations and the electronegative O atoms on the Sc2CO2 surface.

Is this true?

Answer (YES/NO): NO